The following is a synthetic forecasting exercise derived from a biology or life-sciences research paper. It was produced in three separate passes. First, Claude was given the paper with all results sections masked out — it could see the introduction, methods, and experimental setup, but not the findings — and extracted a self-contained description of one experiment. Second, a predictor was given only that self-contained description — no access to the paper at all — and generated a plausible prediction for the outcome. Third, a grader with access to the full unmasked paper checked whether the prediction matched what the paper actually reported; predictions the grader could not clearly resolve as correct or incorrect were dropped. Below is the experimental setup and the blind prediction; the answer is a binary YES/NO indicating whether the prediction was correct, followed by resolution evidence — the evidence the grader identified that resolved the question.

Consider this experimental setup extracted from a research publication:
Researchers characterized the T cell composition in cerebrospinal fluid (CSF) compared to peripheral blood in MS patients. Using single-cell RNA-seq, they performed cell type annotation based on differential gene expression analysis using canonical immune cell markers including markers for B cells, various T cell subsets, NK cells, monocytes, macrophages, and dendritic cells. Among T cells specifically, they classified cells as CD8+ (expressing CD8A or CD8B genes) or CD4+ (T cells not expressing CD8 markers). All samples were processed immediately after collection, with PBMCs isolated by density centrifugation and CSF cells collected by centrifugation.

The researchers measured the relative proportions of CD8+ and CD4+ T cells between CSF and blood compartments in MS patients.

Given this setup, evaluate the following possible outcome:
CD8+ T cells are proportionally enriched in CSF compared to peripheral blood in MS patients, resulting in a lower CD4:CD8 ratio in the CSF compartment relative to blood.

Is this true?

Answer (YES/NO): YES